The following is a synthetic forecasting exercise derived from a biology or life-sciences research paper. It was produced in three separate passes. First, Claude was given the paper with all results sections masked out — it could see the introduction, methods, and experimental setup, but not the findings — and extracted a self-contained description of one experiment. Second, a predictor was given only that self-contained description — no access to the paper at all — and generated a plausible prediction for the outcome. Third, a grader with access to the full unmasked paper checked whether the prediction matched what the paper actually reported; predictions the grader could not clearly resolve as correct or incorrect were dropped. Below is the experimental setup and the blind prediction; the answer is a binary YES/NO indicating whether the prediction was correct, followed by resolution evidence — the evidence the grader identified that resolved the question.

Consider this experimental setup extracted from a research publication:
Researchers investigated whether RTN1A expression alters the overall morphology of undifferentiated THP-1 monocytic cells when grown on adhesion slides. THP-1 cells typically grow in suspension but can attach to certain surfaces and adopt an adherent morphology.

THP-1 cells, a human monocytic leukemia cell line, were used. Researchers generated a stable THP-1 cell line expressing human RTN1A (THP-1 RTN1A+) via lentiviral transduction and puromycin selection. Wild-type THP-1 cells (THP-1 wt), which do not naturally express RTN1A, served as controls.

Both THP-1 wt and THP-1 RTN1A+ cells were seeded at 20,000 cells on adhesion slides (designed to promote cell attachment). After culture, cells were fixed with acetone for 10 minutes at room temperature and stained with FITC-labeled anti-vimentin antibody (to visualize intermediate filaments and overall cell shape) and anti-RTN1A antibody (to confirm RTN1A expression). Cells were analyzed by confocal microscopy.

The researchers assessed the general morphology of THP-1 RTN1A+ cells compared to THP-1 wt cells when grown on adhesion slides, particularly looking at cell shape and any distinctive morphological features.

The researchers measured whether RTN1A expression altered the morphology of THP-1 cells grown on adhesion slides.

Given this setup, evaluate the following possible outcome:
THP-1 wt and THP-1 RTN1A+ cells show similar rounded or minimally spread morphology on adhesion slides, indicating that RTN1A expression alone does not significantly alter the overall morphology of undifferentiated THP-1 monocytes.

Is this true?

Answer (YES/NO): NO